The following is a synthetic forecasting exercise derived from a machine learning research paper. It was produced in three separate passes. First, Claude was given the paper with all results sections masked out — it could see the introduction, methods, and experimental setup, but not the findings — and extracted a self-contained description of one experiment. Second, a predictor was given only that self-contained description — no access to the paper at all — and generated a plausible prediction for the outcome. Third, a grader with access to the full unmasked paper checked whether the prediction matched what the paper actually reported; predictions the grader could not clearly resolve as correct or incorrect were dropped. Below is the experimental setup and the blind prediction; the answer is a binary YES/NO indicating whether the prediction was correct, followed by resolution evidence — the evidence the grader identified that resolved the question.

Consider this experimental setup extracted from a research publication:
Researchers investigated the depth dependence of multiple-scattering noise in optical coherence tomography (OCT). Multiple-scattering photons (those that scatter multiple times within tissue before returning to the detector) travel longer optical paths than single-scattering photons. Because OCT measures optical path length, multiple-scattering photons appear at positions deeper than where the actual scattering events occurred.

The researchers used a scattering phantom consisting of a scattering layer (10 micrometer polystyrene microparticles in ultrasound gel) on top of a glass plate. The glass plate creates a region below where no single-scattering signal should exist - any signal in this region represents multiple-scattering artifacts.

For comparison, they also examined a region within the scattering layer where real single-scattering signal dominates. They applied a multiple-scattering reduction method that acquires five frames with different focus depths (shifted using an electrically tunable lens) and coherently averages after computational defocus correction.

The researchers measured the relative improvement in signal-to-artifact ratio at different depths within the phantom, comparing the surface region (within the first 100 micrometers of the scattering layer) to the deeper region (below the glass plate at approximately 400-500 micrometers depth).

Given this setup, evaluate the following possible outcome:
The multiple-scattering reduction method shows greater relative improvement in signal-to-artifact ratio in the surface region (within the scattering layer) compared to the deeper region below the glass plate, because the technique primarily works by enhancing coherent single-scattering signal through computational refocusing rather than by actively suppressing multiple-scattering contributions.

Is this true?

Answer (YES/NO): NO